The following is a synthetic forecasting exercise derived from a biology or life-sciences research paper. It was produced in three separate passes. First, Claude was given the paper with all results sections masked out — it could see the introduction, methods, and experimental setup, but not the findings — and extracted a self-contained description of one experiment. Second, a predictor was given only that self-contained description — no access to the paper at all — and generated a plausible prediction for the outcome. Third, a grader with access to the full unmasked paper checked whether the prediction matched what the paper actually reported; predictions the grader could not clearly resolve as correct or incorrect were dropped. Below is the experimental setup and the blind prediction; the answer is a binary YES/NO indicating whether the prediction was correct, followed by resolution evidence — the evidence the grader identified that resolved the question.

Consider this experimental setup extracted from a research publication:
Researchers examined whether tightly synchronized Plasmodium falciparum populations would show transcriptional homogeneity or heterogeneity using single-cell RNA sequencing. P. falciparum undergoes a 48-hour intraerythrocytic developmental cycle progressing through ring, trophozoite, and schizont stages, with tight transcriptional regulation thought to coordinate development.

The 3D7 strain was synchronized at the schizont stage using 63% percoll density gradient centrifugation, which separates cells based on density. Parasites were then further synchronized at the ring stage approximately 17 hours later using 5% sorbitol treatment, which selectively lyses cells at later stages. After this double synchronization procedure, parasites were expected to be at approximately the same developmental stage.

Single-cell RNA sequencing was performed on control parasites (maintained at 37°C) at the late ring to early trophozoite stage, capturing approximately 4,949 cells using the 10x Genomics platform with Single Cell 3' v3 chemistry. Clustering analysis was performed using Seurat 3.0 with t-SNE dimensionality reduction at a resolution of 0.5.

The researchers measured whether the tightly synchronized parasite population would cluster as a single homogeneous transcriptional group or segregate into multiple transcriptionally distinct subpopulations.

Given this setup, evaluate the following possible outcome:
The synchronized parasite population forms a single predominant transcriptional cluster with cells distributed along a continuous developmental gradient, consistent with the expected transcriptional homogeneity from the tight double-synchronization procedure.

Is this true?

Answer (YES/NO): NO